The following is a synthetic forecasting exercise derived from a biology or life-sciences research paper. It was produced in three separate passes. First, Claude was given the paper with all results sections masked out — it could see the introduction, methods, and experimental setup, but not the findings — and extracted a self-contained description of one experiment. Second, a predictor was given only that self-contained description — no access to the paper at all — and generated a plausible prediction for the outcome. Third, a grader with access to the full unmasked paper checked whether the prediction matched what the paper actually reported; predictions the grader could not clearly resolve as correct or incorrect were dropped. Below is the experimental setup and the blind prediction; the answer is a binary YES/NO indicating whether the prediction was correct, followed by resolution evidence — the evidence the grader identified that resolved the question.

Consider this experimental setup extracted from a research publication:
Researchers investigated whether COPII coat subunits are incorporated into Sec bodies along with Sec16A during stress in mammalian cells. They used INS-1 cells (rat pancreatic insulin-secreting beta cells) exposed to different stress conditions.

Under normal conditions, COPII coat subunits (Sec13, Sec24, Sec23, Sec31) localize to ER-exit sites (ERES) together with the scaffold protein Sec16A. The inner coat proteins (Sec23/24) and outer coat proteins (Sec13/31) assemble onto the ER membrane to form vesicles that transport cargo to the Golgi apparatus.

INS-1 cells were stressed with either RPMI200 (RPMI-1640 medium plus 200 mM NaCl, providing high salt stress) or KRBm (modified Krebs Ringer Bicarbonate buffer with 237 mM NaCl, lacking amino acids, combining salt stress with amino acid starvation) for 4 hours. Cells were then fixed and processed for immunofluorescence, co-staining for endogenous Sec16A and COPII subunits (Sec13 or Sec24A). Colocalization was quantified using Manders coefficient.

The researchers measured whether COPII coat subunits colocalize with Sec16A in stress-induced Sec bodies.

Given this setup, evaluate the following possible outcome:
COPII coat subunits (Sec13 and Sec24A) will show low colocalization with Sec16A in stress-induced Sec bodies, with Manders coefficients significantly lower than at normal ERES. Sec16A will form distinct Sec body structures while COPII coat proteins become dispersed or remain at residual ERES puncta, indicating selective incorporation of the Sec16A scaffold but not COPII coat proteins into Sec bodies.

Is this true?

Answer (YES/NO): NO